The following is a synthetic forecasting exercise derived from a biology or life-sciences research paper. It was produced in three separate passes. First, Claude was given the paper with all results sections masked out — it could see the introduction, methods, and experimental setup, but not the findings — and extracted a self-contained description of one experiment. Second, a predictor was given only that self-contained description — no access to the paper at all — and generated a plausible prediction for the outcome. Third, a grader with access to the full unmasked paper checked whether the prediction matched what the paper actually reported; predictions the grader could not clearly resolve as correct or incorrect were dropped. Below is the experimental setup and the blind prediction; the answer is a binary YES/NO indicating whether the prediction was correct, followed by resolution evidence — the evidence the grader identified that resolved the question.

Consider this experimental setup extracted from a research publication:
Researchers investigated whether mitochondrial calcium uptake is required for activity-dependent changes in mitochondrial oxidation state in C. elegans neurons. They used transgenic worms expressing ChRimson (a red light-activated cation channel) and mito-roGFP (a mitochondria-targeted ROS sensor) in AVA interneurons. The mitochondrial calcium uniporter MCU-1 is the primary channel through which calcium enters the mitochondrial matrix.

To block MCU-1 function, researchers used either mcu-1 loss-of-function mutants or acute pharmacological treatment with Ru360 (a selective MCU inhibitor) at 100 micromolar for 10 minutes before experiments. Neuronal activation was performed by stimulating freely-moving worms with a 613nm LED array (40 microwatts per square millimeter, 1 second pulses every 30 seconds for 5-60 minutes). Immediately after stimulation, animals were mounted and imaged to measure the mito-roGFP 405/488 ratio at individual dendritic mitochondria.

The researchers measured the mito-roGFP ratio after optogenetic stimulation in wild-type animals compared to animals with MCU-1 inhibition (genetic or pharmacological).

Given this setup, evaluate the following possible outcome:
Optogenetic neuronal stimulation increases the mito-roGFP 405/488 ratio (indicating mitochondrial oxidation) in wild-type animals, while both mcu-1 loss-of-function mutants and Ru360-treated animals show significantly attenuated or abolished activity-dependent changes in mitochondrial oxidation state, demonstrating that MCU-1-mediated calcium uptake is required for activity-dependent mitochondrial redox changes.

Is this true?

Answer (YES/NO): YES